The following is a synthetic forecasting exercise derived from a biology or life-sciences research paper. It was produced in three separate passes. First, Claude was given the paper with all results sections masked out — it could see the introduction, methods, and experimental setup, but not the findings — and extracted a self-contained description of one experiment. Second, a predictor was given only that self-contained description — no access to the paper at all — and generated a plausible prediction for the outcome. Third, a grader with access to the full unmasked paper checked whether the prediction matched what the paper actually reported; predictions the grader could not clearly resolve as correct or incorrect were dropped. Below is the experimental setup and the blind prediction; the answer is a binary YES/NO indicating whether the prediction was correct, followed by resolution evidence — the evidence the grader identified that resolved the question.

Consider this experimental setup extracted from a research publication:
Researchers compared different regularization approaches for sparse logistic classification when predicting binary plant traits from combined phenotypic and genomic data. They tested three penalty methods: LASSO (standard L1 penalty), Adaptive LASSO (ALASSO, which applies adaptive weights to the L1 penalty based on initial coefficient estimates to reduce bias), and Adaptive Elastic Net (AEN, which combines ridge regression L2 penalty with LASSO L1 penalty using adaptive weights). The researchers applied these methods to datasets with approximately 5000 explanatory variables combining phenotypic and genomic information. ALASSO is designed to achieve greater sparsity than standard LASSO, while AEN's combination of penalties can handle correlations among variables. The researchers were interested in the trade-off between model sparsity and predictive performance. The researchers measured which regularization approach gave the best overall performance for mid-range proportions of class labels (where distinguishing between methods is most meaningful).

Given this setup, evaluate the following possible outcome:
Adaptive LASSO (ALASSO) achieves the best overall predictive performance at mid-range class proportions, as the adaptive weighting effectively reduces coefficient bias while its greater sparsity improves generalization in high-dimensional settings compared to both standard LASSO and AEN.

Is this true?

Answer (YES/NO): NO